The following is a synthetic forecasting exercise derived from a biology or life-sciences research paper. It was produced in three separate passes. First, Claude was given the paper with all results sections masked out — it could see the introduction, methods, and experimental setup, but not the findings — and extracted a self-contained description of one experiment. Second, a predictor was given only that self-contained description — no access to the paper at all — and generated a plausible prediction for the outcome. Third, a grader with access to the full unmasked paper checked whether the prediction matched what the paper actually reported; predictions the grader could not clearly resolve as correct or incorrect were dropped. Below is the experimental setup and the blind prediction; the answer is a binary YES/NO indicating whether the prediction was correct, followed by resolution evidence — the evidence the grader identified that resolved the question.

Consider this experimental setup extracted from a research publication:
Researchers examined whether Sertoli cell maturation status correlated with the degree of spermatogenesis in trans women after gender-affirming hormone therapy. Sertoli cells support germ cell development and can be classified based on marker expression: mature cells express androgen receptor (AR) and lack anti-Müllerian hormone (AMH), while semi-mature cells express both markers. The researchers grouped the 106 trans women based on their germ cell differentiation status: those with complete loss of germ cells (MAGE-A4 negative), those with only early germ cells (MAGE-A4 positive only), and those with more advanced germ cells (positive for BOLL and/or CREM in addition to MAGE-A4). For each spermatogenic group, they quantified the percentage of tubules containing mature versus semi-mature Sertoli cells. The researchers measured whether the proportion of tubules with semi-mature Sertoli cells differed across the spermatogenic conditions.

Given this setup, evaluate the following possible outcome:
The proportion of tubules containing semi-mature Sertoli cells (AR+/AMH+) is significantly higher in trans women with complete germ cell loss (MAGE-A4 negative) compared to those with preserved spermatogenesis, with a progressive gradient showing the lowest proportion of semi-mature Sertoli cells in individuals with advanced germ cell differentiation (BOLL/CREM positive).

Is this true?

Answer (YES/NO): NO